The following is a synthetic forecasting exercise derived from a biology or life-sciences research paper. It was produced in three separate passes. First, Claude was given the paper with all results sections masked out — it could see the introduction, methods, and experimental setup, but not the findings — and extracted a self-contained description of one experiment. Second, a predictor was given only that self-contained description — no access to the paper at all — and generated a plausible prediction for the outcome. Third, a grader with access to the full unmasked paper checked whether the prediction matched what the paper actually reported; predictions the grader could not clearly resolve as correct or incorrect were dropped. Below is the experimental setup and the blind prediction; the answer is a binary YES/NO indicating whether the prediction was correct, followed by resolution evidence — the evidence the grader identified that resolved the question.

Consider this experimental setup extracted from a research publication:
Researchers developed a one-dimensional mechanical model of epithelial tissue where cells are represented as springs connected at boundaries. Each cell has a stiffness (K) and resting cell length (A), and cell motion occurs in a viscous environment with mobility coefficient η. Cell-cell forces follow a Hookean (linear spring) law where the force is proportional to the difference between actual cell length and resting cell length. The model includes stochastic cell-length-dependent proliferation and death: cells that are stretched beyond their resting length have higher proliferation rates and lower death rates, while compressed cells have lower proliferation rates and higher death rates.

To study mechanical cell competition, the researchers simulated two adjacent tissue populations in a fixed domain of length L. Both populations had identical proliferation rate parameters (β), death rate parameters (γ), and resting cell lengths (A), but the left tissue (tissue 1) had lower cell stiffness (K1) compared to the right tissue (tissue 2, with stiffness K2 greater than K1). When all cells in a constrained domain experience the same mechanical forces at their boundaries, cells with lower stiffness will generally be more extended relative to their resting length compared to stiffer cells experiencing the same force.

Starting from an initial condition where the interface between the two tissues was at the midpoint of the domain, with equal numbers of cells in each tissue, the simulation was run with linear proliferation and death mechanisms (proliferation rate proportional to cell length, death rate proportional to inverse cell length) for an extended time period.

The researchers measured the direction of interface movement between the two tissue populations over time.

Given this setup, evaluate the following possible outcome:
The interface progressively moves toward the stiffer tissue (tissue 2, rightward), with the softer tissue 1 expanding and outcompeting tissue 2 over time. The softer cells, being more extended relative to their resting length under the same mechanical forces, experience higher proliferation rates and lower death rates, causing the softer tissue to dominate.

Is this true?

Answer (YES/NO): YES